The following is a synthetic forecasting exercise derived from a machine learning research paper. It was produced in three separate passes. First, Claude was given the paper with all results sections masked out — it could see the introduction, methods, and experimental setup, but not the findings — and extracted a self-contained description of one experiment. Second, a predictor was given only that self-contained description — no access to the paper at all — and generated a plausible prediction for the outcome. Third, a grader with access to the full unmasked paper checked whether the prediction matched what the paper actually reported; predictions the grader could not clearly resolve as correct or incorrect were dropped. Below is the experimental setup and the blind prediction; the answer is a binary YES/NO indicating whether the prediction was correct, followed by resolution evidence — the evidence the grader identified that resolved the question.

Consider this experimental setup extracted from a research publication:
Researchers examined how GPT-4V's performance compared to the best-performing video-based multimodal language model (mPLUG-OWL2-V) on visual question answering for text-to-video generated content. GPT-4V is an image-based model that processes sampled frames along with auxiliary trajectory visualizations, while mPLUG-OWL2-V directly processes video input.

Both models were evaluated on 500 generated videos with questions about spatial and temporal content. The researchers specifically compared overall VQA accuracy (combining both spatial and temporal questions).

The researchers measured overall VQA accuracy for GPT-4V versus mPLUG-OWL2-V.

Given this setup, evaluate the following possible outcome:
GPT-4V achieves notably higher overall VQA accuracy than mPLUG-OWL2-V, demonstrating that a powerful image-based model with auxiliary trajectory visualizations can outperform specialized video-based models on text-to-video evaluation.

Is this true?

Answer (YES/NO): YES